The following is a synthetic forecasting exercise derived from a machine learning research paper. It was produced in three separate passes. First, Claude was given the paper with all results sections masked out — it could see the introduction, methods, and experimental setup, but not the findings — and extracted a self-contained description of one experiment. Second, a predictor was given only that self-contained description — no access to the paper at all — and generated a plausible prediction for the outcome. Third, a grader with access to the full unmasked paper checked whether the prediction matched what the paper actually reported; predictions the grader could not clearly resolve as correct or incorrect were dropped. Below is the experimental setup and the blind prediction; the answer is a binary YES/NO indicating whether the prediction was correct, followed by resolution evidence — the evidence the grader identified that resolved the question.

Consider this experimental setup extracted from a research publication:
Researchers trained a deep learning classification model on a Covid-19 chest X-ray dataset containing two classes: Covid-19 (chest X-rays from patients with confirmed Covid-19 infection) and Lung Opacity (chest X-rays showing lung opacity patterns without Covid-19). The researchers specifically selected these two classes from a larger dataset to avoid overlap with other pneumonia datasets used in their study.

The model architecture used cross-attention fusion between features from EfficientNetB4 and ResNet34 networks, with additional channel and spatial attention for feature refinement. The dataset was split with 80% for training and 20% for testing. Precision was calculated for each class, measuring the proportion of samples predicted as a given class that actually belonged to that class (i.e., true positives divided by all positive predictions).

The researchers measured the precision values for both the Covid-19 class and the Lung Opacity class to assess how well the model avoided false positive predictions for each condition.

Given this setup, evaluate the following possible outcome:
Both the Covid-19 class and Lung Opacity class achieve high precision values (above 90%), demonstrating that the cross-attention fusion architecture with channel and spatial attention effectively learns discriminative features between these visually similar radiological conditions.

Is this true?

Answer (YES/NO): YES